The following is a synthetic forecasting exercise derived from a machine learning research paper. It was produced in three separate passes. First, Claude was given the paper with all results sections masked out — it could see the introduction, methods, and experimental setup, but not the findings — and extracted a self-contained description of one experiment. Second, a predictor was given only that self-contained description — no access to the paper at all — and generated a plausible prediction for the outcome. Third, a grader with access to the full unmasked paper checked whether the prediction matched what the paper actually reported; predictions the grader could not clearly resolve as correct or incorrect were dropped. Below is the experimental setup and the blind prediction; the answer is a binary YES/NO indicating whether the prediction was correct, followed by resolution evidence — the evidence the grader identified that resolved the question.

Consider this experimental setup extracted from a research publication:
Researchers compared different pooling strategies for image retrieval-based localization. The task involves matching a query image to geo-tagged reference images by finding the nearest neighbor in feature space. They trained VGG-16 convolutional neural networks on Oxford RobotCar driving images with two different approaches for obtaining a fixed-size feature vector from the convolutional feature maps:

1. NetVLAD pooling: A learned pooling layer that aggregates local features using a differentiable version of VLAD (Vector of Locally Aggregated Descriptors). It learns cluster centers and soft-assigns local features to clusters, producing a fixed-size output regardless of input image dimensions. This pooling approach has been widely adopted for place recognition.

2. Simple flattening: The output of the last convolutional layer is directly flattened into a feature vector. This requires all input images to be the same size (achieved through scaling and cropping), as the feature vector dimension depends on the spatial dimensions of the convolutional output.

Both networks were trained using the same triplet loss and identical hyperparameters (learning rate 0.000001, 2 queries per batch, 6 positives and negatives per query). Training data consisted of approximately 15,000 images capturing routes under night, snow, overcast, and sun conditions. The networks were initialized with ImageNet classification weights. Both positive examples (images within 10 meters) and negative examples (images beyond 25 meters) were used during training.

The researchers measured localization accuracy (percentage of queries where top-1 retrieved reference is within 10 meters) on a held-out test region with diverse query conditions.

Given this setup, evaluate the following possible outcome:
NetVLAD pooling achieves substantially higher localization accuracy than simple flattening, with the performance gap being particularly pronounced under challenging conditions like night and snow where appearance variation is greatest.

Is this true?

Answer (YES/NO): NO